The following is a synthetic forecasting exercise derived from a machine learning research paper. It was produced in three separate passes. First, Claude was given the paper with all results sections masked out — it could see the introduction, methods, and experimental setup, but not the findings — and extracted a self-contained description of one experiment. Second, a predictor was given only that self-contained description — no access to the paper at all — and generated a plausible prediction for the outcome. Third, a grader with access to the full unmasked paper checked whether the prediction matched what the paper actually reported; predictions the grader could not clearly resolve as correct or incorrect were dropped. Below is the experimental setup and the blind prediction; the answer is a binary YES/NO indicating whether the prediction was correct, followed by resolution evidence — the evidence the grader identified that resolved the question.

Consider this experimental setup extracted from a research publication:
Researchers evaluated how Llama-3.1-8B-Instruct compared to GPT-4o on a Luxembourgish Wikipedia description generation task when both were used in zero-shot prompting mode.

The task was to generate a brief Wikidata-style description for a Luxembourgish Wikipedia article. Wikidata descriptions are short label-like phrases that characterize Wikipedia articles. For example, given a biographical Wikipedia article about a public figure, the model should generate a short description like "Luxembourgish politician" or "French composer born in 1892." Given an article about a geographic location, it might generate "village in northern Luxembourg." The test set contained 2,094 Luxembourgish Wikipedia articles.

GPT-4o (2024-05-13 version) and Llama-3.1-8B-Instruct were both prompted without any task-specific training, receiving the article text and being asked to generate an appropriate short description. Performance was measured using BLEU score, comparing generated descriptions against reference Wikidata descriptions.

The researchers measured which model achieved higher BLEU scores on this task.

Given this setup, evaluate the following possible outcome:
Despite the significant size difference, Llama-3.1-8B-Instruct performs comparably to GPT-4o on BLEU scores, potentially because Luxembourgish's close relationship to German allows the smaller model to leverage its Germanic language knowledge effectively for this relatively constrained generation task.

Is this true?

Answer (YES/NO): NO